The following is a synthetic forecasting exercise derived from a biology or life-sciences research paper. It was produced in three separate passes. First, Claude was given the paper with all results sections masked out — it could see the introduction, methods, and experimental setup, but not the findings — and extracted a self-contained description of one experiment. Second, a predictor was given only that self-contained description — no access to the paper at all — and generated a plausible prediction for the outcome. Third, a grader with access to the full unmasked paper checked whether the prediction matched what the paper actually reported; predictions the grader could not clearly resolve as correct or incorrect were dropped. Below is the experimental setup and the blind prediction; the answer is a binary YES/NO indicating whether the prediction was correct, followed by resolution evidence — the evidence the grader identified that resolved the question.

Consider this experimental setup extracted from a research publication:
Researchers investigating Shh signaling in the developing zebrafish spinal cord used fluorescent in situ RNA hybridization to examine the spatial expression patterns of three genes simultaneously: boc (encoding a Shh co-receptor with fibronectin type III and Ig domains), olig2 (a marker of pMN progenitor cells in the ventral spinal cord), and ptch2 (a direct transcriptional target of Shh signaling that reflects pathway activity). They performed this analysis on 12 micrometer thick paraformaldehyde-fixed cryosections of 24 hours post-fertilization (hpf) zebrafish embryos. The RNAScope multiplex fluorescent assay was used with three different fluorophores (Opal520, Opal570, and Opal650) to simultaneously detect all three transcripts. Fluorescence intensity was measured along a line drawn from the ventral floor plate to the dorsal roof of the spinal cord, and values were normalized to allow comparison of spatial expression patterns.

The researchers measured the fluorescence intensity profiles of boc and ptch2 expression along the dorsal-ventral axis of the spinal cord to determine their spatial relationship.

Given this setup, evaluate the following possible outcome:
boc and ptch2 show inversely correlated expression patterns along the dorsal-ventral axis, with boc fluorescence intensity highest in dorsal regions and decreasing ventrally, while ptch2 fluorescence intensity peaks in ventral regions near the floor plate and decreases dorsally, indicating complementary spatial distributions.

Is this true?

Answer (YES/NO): YES